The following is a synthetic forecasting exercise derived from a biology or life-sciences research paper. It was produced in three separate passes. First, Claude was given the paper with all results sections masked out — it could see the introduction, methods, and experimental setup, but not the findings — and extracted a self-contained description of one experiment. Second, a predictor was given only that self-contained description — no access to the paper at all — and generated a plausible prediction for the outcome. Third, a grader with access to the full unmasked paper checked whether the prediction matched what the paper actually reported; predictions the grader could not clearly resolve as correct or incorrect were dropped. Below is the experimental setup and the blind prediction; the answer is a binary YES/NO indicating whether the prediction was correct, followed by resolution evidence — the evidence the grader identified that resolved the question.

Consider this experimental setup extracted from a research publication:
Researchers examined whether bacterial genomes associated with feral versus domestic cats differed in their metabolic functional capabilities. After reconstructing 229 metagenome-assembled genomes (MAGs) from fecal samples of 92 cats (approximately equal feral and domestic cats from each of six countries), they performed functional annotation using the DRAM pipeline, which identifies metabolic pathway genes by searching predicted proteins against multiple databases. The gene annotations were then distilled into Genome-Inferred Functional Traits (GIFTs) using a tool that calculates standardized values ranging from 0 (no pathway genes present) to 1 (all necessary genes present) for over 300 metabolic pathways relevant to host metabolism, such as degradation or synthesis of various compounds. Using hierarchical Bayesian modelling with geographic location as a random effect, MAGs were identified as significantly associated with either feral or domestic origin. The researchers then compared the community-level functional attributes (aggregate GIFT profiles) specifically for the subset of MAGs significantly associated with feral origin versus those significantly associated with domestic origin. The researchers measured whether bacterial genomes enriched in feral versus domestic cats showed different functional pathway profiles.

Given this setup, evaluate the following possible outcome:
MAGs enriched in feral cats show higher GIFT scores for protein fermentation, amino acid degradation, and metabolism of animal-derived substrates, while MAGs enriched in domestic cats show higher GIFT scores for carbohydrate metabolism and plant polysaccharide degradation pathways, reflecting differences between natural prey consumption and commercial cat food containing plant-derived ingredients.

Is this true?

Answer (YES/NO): YES